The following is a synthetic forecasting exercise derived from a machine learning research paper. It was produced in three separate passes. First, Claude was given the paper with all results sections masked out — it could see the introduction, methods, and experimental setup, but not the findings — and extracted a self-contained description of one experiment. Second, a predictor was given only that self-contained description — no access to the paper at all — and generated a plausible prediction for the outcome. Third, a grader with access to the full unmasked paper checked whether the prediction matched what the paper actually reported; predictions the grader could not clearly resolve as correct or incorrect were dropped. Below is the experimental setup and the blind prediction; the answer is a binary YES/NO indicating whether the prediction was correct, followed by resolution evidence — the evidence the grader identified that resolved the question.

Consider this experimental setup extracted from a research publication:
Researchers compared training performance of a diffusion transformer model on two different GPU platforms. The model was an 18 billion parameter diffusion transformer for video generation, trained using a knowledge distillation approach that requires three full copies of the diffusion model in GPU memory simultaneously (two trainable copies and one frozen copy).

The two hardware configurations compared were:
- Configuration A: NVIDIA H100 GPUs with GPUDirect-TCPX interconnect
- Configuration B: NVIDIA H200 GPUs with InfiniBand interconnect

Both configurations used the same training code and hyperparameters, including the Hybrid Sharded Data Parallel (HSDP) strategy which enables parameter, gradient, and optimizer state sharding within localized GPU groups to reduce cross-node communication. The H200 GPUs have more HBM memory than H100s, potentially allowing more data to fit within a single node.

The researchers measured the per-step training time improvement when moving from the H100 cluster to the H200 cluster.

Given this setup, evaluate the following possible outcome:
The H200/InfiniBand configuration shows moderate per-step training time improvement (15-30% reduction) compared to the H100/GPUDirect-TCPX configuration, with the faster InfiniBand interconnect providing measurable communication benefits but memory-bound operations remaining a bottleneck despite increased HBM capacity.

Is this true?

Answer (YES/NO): NO